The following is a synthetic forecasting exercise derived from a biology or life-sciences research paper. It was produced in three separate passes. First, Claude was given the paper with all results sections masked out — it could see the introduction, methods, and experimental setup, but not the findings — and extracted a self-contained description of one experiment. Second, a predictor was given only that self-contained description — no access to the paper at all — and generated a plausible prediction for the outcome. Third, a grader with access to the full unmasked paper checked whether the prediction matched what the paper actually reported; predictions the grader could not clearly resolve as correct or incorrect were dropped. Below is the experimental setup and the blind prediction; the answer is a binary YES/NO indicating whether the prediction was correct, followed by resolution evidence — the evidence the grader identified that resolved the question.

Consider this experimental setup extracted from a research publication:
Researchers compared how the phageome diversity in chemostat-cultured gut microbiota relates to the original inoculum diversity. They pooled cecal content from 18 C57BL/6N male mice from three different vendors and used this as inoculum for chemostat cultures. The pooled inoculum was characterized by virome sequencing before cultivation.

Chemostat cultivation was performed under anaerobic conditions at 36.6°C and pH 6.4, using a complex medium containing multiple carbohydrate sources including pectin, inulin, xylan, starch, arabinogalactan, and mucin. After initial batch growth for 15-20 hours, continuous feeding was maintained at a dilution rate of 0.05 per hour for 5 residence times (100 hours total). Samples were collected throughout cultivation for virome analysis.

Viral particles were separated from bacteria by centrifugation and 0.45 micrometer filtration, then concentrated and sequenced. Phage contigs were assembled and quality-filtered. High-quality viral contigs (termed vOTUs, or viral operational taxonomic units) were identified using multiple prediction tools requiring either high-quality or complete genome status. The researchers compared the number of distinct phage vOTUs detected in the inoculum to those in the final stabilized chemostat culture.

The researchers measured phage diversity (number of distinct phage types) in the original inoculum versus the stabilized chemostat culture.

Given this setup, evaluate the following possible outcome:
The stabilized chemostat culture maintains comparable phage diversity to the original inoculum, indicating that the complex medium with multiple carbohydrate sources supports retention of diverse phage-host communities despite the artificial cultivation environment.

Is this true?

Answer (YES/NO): YES